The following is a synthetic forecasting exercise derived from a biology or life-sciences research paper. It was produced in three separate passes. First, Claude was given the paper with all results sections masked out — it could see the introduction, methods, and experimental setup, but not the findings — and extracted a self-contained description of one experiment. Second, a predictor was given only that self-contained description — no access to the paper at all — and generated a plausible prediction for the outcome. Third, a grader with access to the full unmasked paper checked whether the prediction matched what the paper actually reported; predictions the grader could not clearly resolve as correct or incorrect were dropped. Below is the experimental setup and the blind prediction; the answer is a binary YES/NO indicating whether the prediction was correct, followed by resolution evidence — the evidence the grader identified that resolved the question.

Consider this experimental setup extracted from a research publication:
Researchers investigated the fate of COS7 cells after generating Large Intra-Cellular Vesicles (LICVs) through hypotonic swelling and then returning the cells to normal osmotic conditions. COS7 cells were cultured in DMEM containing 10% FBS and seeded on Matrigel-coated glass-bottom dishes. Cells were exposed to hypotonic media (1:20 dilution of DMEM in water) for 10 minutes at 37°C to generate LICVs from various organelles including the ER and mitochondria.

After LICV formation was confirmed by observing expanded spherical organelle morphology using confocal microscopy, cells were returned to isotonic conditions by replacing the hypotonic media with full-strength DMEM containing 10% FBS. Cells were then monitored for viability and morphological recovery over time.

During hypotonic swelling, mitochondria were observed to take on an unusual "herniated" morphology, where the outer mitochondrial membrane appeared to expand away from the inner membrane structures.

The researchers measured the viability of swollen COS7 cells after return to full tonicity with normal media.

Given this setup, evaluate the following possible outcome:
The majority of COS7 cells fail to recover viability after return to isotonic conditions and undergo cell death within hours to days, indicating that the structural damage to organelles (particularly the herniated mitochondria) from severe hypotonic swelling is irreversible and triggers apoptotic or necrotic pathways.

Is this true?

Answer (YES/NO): YES